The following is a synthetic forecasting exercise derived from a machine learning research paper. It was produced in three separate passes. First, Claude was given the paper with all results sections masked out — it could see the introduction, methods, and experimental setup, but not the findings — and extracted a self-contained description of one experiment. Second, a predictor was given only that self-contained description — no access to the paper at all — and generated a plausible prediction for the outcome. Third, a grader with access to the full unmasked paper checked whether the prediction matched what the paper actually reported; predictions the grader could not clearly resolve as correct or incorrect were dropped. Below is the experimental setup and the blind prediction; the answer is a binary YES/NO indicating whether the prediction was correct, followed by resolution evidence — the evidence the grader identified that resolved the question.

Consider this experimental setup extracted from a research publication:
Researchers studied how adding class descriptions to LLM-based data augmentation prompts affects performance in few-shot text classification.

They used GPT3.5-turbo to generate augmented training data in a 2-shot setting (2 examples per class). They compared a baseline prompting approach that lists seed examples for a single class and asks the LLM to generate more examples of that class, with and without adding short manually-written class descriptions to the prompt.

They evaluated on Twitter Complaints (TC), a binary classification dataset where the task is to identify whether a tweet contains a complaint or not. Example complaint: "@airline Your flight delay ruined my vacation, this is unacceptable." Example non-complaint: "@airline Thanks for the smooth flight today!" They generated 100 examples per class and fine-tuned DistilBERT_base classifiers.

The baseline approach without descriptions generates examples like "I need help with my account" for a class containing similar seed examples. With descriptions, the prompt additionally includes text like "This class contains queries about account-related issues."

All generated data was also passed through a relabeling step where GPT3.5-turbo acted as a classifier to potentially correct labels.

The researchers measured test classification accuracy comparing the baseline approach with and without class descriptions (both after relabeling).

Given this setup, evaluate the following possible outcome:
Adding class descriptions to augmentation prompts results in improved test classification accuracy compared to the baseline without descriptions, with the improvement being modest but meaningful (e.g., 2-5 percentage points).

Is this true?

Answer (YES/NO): NO